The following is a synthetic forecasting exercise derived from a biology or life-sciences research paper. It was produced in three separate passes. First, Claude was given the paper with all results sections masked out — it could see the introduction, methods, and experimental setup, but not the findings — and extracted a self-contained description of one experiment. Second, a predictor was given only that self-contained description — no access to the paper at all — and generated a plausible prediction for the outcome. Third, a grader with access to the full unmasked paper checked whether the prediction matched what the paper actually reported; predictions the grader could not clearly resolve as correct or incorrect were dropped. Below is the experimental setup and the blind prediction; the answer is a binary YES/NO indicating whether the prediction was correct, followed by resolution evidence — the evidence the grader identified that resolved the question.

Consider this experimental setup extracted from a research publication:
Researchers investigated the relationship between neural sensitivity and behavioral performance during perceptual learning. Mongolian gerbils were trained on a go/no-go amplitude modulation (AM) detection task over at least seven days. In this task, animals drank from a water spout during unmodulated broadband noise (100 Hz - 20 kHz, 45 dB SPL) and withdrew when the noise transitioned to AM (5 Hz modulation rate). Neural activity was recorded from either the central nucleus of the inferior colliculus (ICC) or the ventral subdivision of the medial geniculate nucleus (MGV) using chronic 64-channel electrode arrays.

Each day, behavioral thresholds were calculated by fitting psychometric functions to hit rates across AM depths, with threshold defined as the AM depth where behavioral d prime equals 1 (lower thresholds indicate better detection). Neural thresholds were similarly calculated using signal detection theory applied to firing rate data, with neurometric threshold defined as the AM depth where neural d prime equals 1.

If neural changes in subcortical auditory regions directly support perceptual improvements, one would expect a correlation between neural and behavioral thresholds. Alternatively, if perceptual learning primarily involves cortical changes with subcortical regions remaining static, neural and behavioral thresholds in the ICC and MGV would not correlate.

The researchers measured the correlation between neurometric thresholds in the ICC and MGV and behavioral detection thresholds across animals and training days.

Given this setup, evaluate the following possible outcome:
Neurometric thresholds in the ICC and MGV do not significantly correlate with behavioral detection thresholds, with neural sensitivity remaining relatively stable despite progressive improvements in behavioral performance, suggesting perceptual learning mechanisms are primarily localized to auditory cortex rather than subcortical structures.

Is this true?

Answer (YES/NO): NO